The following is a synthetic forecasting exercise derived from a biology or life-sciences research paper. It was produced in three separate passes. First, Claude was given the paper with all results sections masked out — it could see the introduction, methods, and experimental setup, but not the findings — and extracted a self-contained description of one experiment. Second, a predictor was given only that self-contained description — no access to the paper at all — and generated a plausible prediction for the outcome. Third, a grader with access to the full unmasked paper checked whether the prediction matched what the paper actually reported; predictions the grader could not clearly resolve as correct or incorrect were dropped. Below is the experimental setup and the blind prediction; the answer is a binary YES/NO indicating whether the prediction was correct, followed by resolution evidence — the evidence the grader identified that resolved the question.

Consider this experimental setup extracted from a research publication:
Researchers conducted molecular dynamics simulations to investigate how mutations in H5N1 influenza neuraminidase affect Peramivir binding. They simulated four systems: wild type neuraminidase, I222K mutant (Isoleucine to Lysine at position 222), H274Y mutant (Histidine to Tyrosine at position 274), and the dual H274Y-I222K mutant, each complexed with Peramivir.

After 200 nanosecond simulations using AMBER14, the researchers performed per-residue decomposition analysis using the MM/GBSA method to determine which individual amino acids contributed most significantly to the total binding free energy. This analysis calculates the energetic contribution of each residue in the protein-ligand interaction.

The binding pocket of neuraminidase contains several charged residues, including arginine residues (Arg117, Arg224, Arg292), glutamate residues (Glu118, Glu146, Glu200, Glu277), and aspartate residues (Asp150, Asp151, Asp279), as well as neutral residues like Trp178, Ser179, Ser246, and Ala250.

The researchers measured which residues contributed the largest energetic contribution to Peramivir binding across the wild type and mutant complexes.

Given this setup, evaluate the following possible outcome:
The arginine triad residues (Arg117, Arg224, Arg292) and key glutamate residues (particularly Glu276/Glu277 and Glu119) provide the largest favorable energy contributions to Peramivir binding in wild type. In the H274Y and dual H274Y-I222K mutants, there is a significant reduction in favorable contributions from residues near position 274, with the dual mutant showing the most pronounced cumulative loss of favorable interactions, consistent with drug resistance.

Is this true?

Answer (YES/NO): NO